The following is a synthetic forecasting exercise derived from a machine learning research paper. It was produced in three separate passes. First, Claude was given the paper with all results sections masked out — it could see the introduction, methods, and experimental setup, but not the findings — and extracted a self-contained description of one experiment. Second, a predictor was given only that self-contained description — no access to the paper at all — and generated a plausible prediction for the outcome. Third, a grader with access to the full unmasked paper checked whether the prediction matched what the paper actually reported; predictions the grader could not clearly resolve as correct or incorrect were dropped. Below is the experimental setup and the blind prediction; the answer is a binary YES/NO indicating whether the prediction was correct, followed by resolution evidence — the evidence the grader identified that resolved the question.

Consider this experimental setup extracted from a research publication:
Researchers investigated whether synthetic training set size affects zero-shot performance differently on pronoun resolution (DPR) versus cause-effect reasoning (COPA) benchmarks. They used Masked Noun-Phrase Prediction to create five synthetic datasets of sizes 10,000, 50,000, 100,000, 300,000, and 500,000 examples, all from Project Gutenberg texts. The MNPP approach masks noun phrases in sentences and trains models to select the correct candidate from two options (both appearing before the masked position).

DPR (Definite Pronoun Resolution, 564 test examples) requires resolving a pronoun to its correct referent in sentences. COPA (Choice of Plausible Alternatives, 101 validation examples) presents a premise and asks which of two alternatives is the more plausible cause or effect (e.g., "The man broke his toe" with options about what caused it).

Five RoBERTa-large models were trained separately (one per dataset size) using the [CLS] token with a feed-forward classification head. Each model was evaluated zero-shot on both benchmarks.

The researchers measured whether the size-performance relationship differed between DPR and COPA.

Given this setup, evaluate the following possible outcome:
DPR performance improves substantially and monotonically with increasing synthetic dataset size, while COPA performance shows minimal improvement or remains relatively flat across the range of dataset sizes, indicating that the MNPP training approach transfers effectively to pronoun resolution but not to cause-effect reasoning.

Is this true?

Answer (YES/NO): NO